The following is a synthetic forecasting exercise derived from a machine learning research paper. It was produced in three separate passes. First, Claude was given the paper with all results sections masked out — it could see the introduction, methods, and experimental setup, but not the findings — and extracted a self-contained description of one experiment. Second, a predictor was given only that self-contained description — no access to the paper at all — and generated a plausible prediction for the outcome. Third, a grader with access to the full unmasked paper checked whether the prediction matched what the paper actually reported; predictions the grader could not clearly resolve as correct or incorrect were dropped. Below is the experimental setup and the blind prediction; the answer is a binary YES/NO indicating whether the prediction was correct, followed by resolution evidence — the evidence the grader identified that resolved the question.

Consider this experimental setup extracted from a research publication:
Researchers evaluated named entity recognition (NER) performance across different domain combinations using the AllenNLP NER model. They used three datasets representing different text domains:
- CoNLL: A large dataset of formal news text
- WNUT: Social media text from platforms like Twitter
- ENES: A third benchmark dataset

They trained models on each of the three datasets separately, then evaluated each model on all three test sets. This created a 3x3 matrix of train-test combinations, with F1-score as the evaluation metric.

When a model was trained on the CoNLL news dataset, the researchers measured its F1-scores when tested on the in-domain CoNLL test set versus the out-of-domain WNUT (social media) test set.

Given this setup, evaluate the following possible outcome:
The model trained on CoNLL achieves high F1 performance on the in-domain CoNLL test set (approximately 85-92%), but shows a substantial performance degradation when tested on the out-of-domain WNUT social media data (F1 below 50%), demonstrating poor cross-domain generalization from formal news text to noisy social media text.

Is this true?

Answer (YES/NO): YES